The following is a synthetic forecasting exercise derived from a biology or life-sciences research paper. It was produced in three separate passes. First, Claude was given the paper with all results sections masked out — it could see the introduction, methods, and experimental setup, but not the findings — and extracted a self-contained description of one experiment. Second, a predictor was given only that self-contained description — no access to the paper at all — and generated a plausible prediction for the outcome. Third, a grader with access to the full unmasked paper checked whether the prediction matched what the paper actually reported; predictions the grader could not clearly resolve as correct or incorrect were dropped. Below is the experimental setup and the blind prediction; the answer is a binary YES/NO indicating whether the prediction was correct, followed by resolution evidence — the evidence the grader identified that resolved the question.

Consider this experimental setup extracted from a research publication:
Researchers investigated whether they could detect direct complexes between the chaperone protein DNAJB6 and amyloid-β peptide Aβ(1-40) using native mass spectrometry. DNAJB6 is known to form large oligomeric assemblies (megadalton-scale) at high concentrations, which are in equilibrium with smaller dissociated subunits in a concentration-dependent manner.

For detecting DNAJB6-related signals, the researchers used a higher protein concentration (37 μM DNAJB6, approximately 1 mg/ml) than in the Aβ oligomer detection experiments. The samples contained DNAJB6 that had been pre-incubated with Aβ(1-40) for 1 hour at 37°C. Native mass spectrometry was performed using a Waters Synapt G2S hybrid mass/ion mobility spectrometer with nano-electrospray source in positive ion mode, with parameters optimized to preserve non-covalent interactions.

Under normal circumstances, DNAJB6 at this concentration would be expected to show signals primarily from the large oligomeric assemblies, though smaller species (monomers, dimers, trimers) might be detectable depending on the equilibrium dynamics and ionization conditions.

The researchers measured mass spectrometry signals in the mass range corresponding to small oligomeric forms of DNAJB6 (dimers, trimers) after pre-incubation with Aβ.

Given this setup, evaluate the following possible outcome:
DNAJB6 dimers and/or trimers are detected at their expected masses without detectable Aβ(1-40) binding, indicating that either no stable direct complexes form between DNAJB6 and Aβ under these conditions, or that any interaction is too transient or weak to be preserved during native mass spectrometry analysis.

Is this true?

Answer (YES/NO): NO